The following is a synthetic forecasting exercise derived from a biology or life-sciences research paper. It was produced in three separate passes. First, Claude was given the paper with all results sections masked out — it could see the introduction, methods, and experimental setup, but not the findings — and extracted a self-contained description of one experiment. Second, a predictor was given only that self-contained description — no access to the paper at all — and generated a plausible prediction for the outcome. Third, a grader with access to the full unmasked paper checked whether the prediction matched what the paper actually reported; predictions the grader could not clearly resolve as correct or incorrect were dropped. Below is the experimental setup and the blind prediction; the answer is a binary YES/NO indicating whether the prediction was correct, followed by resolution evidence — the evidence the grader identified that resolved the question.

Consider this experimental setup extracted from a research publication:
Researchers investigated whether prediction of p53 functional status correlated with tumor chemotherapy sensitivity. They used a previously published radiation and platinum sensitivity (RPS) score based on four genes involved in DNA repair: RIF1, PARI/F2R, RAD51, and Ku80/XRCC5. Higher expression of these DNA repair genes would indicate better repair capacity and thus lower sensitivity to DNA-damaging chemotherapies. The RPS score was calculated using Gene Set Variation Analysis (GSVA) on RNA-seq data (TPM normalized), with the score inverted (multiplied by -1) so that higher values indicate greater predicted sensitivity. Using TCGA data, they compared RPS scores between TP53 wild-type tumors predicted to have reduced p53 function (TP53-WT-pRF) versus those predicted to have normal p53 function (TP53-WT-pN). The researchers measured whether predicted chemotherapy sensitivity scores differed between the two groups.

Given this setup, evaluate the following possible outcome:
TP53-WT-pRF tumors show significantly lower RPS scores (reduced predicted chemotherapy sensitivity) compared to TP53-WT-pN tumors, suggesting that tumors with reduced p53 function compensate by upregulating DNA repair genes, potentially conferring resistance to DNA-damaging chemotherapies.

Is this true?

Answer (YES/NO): NO